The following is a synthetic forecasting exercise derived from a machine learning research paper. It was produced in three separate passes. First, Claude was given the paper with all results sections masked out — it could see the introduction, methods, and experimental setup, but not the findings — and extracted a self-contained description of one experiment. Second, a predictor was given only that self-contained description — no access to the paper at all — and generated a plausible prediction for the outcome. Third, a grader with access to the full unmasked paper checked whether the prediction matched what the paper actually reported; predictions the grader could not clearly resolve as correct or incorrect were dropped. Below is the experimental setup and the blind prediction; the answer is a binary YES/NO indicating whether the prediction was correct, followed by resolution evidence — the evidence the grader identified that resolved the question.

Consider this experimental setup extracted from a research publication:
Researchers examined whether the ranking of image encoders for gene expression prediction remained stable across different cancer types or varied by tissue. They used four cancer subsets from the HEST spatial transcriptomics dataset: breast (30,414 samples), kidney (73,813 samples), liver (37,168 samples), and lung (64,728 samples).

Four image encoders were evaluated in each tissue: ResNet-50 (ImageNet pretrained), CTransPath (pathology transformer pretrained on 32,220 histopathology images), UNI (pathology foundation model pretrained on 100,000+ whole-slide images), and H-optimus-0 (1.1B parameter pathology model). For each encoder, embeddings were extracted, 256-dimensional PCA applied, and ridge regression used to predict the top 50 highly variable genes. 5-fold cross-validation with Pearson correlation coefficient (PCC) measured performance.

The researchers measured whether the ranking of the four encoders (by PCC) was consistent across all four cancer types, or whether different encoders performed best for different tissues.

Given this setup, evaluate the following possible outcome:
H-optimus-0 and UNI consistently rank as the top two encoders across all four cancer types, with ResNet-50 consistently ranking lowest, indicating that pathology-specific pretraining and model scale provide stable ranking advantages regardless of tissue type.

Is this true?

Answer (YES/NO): NO